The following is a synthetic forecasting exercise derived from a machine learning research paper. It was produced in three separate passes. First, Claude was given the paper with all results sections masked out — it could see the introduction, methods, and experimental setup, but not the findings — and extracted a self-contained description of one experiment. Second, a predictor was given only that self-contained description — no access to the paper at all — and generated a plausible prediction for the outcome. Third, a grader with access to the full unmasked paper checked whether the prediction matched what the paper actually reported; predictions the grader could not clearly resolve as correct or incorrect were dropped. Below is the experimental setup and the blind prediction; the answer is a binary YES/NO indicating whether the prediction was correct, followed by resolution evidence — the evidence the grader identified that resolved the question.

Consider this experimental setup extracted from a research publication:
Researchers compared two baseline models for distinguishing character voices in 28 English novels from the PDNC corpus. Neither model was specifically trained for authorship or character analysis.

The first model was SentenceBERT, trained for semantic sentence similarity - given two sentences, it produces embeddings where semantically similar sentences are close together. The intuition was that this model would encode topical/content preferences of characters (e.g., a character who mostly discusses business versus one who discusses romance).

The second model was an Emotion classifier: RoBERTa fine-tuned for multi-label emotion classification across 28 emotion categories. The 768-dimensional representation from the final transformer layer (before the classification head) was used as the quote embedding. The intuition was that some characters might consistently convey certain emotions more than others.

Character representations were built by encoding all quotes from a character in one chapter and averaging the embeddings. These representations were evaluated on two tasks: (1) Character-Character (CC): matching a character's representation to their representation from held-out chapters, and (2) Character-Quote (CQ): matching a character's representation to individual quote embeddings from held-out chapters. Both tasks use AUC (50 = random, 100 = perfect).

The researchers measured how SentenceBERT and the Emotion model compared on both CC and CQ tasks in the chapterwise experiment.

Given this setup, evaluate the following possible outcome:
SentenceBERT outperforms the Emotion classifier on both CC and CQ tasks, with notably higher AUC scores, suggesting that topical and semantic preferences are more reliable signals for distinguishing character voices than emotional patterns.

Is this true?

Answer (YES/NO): YES